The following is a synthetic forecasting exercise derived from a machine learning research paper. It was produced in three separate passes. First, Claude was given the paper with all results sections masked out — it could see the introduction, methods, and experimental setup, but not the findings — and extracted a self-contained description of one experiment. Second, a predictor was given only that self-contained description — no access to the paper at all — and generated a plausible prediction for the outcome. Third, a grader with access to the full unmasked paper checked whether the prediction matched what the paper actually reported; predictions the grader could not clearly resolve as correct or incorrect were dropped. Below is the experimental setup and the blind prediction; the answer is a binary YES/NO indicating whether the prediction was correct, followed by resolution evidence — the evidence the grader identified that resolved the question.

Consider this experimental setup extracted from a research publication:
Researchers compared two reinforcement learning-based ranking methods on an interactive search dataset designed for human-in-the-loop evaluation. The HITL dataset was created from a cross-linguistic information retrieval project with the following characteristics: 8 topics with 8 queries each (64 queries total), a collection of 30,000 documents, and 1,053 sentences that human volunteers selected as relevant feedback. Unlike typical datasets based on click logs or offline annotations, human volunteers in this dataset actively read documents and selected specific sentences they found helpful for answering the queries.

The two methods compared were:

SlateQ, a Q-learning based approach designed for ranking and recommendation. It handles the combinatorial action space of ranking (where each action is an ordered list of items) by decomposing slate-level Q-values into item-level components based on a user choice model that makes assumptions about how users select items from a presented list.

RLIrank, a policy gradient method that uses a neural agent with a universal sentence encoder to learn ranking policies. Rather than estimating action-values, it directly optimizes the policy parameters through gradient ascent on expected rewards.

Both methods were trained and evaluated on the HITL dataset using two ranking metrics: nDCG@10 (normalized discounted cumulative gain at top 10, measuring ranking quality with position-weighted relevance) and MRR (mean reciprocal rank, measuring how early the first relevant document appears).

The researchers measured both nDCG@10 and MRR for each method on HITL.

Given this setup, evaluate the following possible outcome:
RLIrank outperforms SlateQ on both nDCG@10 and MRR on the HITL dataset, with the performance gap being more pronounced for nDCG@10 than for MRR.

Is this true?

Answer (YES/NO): NO